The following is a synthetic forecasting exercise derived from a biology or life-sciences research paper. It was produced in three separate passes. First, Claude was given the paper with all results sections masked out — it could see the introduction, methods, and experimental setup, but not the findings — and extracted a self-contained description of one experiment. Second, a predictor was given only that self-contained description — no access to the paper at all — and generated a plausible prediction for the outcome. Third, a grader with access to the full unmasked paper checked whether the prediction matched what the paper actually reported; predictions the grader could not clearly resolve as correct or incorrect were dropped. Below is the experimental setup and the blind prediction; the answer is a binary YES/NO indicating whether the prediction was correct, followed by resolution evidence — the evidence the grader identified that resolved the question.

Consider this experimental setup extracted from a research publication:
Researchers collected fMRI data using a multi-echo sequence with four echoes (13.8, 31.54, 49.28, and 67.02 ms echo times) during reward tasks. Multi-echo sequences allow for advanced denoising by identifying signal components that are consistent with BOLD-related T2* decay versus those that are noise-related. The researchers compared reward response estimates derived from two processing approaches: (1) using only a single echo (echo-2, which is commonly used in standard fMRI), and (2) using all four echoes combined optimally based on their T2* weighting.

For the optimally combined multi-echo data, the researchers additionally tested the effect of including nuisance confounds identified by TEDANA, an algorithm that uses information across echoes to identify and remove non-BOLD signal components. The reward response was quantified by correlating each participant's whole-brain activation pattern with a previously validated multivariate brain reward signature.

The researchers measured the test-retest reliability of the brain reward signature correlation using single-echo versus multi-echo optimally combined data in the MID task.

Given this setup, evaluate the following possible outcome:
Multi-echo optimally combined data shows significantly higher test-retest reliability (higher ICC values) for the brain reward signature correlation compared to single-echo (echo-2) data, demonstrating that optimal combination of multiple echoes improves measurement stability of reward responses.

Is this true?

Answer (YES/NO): NO